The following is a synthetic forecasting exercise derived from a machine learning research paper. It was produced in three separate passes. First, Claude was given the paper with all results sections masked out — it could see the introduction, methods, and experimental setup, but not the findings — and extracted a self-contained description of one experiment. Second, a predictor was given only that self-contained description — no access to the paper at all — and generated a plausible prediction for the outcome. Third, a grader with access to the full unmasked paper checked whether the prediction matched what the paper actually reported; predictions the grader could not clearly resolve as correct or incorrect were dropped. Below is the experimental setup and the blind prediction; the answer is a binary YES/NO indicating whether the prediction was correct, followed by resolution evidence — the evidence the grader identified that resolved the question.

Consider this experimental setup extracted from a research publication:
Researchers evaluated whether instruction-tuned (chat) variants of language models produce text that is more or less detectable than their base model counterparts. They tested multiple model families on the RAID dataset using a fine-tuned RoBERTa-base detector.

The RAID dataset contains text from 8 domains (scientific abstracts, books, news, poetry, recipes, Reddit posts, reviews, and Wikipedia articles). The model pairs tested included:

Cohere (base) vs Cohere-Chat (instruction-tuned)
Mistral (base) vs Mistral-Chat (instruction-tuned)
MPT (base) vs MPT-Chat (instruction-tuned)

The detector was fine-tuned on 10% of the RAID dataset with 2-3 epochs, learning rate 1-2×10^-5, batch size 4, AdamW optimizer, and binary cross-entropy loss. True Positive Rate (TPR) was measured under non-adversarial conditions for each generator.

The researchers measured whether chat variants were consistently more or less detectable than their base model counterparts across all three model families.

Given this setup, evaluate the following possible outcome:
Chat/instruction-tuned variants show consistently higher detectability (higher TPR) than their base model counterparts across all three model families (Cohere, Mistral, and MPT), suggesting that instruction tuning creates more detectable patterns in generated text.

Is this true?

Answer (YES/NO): YES